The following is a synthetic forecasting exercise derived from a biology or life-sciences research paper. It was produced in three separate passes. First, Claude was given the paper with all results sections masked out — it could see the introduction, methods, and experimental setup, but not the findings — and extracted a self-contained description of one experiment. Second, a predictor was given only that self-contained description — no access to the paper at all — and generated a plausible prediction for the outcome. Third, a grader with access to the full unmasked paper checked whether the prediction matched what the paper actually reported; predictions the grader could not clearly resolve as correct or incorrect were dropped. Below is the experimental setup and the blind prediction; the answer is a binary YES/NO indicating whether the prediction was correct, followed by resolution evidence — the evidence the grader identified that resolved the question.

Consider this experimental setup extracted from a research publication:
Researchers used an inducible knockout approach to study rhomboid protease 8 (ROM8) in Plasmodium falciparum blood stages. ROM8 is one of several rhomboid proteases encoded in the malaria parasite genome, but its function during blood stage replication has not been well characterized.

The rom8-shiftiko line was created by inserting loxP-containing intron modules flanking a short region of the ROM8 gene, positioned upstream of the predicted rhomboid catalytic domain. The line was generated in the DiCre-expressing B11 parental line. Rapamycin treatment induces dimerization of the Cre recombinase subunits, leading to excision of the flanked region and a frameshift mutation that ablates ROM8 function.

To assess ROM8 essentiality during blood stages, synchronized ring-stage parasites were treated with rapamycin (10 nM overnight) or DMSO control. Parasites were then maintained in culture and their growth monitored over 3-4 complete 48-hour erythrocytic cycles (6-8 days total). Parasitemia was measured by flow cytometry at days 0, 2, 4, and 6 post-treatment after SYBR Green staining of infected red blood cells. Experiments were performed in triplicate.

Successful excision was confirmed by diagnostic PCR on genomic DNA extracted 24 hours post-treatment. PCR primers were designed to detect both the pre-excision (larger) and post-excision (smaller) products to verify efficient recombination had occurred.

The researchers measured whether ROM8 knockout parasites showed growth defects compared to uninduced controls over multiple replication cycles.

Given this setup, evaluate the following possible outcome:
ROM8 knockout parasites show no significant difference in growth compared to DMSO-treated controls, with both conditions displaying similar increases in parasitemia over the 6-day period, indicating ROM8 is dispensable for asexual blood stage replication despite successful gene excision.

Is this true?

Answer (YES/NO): NO